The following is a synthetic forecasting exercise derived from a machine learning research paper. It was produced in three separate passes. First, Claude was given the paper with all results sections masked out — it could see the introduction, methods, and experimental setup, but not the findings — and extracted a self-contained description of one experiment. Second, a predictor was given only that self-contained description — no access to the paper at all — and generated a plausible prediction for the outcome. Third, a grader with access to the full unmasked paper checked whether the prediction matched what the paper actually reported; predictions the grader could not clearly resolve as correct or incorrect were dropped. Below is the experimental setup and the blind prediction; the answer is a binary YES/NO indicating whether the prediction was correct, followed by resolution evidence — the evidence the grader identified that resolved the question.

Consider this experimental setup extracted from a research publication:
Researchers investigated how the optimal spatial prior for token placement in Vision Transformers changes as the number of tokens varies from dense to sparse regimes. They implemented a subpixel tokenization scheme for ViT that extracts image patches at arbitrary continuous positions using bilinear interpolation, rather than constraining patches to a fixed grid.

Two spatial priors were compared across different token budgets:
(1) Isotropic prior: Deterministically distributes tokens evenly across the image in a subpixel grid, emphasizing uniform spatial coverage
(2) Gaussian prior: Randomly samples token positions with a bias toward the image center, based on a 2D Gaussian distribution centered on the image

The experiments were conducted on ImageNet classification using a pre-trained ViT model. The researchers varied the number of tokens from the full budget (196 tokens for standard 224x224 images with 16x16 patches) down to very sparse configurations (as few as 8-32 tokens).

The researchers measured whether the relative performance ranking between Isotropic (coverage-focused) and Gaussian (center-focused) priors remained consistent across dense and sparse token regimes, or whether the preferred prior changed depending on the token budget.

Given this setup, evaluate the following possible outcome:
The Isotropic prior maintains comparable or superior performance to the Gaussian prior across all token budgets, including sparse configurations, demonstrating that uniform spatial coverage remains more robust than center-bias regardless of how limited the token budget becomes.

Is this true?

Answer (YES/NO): YES